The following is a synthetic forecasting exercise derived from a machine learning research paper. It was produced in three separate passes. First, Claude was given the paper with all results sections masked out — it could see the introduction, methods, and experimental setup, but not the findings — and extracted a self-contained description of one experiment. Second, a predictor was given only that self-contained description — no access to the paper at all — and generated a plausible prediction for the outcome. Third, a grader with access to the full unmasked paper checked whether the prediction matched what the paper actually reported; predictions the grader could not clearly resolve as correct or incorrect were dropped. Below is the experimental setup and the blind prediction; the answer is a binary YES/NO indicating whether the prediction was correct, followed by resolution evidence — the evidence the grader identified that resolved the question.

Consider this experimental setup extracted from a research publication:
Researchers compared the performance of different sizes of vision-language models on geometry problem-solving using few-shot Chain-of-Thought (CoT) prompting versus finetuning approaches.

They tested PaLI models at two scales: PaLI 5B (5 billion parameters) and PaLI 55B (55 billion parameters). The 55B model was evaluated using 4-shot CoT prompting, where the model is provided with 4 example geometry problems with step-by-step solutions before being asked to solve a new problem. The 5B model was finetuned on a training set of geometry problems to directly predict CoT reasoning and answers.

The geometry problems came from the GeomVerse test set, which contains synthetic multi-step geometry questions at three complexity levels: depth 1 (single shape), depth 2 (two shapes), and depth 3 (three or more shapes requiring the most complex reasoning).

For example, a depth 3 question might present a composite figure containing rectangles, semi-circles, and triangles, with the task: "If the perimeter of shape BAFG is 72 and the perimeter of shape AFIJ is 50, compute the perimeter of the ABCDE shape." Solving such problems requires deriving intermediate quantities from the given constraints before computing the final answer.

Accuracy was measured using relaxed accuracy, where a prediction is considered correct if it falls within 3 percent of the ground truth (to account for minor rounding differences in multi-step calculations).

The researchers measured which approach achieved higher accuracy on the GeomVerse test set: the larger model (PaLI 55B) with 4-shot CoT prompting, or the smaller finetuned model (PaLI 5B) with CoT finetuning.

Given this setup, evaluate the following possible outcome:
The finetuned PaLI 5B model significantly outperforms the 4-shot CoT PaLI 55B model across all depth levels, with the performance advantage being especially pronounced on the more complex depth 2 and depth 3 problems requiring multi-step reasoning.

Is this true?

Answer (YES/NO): NO